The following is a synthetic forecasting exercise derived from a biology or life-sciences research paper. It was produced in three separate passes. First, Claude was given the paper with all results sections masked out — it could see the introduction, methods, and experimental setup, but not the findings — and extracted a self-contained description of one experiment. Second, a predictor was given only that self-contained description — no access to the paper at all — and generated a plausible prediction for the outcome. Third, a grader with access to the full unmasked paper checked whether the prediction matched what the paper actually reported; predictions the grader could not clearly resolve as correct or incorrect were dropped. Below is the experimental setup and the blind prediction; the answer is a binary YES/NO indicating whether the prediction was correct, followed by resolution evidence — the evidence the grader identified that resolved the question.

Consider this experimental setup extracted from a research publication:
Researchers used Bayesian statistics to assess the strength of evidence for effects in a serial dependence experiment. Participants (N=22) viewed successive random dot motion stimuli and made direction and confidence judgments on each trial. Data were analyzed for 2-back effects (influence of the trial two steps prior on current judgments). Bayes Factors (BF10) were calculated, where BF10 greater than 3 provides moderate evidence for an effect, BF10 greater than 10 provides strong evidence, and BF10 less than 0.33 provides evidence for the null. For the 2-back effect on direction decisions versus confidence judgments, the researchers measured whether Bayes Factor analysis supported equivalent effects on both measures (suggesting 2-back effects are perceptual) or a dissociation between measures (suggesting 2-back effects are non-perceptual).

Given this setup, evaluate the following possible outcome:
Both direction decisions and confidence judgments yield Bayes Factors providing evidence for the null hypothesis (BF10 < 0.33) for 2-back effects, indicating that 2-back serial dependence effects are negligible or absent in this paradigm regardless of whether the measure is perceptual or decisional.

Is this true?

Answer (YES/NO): NO